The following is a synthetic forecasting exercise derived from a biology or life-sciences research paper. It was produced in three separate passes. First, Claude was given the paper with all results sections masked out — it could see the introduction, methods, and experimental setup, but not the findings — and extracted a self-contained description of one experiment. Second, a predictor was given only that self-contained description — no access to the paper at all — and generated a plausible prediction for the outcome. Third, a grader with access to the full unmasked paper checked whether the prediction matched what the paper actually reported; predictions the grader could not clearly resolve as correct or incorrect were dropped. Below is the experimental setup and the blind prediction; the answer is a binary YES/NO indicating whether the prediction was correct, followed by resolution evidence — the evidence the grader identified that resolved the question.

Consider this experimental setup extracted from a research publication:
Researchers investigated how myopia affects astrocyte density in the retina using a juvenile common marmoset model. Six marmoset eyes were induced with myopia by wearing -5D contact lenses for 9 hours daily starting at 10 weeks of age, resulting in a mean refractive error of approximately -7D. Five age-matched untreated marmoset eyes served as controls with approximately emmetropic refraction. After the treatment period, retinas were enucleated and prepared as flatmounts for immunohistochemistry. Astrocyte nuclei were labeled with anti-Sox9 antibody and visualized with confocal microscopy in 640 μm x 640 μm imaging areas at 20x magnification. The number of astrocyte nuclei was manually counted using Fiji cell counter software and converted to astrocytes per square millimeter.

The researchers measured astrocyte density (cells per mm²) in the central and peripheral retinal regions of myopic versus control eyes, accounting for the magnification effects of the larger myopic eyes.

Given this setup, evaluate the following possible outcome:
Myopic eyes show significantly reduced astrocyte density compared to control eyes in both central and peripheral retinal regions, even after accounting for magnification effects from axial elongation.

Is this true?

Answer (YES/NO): YES